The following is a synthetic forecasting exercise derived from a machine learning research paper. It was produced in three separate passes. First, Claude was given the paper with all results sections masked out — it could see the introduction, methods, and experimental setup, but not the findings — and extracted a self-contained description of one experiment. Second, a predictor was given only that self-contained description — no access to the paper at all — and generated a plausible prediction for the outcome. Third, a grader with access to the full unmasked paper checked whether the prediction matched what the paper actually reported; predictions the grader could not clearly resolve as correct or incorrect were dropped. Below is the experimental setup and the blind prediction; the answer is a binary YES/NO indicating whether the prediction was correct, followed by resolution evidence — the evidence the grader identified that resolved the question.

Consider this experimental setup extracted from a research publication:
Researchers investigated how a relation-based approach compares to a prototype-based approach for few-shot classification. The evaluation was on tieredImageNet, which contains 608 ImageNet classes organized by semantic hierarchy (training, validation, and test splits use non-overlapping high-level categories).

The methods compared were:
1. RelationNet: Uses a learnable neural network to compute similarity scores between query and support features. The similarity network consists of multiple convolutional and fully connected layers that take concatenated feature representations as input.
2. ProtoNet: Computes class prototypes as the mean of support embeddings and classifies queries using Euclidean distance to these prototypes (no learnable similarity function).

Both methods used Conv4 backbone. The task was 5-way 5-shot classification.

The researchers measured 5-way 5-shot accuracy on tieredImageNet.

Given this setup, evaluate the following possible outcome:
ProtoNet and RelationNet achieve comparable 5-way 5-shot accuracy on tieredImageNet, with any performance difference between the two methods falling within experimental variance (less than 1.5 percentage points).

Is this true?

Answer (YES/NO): YES